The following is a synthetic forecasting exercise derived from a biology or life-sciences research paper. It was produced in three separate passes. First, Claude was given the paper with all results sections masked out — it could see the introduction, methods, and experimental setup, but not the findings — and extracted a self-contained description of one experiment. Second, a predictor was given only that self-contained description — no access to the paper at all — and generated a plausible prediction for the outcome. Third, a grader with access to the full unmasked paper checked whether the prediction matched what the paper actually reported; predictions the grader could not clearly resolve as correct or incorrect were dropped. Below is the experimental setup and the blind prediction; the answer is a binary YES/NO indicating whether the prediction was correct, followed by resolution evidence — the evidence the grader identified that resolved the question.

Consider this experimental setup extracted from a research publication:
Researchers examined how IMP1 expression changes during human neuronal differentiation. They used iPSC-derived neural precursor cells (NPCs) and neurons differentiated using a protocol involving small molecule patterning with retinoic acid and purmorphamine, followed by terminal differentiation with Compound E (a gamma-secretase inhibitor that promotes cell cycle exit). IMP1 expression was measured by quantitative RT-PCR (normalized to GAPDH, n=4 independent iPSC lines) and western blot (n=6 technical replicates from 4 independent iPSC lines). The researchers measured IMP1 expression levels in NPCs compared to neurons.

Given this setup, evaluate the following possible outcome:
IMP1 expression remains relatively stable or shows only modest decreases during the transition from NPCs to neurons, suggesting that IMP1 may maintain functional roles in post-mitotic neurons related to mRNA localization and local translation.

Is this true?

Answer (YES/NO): NO